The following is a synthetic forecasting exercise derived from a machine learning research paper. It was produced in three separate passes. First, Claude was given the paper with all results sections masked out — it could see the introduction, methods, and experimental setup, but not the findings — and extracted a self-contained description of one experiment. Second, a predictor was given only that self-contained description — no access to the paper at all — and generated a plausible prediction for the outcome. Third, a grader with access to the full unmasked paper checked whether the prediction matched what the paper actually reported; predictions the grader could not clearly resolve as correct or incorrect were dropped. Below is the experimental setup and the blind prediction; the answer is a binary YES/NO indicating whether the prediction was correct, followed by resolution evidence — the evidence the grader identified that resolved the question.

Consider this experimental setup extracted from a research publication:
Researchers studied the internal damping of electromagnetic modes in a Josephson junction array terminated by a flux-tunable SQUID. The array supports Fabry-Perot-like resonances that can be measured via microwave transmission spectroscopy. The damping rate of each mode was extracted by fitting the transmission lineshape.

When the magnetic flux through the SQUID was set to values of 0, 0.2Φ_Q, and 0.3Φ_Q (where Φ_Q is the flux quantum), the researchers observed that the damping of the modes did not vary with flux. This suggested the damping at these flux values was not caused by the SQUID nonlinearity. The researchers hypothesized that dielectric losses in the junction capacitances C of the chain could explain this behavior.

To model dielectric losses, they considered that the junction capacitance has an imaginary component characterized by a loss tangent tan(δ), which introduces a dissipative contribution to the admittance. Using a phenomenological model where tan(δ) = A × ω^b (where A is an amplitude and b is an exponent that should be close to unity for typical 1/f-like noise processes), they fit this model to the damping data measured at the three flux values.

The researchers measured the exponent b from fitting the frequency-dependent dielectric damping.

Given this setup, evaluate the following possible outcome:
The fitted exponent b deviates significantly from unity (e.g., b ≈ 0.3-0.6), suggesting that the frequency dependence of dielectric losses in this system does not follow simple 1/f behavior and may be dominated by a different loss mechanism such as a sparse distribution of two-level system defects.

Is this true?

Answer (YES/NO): NO